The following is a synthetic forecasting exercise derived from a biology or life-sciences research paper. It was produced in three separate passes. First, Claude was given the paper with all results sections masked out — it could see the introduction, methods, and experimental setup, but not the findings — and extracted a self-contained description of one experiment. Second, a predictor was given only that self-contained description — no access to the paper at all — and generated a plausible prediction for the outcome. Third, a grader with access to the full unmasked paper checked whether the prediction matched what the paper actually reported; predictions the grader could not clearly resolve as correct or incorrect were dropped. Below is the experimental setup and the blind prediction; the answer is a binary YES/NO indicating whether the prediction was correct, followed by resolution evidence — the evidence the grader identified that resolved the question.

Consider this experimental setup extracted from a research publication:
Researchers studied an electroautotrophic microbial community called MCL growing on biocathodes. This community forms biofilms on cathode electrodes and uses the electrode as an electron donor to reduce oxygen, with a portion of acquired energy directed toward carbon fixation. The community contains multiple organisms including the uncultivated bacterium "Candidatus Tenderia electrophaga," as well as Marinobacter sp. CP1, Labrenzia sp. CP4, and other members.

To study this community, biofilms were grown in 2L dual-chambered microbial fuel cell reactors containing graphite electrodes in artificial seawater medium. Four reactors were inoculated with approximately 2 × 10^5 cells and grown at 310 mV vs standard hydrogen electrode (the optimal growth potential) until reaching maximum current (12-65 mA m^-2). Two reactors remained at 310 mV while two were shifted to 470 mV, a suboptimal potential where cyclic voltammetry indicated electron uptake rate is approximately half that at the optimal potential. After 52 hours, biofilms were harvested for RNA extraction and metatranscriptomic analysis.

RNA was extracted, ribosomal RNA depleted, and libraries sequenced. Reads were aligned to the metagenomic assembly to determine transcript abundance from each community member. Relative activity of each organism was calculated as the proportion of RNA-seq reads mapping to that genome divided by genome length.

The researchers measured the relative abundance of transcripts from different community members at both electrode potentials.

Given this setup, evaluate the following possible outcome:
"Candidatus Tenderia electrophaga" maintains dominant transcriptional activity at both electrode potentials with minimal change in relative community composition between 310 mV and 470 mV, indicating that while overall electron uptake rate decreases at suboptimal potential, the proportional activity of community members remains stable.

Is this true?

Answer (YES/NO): YES